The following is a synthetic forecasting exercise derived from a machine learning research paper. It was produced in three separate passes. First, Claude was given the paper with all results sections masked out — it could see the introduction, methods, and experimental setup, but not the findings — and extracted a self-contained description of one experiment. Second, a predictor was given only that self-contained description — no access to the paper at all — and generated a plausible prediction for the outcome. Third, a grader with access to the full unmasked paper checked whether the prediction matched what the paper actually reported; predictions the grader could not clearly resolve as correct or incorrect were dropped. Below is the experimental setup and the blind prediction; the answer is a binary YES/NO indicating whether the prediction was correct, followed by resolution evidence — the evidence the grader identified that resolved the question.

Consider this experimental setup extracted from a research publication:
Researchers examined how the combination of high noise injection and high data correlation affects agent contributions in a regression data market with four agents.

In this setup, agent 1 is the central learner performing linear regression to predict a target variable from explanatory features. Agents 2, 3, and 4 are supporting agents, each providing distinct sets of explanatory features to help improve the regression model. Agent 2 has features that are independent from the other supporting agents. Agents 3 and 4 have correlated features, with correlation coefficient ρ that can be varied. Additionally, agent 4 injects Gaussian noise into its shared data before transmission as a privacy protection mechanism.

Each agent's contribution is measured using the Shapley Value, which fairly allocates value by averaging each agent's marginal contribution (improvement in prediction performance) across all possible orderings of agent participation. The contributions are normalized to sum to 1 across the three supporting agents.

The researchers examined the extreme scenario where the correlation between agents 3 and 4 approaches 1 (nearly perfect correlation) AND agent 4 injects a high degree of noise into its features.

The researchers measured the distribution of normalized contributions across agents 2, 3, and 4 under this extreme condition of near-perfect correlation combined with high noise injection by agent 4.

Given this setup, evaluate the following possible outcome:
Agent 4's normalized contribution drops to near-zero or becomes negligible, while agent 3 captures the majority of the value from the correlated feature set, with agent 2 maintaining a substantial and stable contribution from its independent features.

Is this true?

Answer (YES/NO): NO